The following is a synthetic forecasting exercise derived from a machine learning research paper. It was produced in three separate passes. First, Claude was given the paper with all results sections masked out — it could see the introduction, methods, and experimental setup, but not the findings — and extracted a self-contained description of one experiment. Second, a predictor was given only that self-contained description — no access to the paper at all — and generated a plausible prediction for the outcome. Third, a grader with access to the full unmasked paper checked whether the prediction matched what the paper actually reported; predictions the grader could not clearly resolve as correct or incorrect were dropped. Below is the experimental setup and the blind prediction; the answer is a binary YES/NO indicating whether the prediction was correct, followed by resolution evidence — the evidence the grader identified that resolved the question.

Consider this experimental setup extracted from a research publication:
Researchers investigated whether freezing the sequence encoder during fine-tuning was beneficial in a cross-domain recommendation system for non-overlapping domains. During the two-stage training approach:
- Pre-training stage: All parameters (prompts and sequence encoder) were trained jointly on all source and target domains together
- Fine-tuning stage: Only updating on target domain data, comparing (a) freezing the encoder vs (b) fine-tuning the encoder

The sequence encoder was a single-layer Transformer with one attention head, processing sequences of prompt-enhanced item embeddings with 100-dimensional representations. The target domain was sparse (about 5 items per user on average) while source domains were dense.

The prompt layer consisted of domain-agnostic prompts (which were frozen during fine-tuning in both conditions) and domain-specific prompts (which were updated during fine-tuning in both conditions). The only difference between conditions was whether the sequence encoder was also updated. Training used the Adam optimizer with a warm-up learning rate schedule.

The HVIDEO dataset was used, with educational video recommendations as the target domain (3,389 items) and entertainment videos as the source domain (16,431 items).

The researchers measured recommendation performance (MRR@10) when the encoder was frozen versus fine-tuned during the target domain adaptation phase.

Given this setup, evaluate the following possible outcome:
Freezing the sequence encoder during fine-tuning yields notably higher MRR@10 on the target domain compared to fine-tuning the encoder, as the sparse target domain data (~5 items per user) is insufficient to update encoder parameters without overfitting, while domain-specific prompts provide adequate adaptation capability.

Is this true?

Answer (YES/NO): YES